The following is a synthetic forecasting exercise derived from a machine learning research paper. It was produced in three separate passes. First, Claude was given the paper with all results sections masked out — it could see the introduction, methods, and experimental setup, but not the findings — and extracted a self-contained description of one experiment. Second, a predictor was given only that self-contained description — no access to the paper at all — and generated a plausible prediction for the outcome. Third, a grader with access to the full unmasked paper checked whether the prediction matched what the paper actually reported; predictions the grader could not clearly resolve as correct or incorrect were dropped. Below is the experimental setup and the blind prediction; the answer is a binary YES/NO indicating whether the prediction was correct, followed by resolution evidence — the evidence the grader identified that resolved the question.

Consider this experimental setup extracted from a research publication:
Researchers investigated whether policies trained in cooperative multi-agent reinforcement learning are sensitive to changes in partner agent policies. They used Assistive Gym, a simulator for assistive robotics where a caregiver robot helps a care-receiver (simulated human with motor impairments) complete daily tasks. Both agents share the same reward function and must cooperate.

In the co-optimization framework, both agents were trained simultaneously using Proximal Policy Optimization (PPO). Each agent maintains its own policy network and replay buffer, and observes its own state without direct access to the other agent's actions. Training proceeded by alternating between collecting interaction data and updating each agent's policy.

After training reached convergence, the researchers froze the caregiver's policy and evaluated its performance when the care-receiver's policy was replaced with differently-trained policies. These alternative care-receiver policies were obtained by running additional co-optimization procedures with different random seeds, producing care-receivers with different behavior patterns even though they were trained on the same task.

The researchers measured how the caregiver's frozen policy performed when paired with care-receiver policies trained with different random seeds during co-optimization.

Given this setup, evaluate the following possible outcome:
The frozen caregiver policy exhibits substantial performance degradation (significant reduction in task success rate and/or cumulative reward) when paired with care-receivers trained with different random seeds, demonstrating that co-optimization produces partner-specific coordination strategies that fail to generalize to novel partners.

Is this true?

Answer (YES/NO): YES